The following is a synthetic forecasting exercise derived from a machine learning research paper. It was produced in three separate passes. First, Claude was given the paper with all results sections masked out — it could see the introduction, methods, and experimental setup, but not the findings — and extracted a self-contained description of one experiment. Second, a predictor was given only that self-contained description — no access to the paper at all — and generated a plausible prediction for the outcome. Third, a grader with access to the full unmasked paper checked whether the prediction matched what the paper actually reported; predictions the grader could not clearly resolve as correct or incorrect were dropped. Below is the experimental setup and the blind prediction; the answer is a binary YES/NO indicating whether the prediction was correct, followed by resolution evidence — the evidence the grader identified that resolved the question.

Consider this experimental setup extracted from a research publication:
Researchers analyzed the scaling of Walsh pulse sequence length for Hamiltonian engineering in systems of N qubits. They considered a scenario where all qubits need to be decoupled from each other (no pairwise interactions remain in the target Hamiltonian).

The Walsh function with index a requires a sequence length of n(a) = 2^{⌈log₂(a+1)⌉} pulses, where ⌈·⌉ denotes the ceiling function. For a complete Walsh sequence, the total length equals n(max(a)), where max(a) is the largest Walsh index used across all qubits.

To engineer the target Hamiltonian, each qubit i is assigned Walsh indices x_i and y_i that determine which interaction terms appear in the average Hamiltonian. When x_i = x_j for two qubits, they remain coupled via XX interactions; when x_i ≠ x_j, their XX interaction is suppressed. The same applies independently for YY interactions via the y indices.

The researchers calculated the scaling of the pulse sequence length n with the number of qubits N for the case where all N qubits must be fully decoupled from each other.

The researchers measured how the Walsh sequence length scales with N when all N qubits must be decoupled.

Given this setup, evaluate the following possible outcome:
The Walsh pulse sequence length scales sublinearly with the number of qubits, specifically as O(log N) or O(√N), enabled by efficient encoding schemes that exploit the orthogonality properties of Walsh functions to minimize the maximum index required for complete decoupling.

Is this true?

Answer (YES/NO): NO